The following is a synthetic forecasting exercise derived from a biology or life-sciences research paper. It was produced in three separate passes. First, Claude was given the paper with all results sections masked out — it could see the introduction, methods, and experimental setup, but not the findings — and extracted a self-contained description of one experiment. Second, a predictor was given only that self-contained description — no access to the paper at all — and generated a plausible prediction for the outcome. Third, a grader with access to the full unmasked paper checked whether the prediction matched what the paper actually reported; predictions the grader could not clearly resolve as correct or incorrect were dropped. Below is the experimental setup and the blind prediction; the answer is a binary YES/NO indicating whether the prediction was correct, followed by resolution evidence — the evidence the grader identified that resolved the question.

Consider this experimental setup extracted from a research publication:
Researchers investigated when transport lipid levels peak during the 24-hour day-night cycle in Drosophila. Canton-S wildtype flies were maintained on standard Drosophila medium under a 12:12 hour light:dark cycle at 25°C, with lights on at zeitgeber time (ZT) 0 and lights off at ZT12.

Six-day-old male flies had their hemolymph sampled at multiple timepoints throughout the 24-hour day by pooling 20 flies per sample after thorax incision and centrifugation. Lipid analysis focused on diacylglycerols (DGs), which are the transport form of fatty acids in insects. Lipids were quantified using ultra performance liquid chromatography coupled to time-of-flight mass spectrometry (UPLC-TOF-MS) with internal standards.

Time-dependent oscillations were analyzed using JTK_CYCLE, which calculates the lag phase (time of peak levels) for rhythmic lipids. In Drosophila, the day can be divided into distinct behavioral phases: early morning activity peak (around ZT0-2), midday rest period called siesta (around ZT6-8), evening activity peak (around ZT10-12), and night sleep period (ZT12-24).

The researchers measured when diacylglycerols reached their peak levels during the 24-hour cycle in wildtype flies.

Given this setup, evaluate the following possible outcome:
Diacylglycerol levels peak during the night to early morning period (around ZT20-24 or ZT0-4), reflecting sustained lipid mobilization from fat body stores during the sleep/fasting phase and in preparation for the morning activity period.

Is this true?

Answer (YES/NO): NO